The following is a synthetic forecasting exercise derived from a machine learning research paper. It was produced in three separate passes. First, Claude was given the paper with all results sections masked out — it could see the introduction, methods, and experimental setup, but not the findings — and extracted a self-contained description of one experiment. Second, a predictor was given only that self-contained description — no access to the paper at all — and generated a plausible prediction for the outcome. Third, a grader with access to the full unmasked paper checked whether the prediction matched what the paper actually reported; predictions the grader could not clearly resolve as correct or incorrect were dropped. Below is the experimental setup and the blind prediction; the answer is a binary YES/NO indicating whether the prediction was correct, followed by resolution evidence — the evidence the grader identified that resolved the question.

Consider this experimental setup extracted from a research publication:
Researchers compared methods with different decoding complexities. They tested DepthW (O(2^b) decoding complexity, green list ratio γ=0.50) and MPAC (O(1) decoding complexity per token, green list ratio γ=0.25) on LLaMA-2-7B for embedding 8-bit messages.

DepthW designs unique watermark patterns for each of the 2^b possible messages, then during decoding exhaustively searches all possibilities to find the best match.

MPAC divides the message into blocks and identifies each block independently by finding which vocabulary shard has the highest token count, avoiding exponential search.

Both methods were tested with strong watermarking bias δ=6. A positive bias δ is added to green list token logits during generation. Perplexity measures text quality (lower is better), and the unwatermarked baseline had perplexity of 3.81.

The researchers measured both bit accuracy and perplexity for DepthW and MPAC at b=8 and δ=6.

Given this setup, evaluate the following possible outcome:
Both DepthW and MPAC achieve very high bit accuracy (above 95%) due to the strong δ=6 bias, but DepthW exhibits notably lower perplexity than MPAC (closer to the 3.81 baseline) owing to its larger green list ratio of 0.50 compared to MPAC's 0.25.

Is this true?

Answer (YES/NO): NO